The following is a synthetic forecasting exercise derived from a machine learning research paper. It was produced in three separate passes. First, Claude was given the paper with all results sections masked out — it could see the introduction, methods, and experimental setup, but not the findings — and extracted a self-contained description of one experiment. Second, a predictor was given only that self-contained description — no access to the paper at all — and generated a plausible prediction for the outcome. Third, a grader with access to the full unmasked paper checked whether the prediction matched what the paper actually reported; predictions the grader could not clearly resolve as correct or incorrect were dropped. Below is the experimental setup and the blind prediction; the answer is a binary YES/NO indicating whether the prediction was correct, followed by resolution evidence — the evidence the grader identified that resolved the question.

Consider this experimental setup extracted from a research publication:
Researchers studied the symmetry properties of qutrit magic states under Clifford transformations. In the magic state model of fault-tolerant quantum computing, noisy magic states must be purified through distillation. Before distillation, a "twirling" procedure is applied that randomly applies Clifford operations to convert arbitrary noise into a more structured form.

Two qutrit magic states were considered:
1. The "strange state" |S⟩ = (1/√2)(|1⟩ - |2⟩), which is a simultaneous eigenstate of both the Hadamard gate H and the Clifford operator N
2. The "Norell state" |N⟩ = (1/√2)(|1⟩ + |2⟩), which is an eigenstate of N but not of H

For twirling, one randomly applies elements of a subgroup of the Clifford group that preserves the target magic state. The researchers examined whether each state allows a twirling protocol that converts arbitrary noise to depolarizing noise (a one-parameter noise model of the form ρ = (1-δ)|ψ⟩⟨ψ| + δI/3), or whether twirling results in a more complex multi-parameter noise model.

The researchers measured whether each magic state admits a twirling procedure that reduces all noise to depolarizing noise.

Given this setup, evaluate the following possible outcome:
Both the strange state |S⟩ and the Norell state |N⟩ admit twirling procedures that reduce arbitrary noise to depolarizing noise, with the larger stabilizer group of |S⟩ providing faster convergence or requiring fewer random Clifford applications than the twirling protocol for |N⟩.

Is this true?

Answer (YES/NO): NO